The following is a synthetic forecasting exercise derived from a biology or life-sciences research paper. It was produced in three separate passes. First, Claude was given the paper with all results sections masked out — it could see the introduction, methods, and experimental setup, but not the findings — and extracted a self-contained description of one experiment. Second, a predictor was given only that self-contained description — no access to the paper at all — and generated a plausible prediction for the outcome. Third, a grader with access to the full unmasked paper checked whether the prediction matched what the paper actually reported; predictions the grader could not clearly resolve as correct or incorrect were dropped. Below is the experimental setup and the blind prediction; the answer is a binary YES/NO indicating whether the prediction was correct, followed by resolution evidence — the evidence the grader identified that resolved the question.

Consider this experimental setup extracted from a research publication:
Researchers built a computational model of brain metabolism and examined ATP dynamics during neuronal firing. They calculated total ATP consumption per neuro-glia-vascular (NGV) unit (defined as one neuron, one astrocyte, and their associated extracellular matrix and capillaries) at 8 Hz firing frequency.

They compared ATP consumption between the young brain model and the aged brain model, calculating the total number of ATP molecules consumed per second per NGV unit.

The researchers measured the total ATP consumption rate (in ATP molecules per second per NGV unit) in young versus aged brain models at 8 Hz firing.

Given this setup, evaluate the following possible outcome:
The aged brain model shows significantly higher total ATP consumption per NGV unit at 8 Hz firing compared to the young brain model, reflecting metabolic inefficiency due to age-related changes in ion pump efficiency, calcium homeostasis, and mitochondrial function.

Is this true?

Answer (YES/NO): NO